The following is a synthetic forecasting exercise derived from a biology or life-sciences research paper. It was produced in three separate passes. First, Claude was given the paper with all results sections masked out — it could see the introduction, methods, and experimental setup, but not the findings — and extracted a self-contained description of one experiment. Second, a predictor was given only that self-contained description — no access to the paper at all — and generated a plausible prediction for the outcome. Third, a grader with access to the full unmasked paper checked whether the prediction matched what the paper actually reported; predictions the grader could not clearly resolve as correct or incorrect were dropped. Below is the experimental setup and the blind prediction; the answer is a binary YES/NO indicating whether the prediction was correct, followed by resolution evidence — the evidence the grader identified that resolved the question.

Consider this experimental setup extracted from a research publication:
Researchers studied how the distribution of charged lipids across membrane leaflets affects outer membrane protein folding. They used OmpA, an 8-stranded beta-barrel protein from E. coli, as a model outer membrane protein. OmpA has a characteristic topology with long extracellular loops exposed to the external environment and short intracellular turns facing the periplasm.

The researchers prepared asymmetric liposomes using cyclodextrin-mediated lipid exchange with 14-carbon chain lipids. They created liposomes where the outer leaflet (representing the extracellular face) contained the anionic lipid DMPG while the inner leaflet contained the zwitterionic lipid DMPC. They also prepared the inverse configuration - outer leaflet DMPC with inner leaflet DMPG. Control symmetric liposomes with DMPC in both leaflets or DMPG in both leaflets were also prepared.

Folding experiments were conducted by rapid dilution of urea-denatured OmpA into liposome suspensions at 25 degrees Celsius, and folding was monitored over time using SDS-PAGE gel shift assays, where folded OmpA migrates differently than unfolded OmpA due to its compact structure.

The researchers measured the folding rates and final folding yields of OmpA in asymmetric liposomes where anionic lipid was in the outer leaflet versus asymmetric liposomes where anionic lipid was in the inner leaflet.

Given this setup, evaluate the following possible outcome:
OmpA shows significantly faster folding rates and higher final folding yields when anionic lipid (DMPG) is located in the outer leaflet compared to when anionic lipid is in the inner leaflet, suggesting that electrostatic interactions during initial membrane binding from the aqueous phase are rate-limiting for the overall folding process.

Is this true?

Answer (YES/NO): NO